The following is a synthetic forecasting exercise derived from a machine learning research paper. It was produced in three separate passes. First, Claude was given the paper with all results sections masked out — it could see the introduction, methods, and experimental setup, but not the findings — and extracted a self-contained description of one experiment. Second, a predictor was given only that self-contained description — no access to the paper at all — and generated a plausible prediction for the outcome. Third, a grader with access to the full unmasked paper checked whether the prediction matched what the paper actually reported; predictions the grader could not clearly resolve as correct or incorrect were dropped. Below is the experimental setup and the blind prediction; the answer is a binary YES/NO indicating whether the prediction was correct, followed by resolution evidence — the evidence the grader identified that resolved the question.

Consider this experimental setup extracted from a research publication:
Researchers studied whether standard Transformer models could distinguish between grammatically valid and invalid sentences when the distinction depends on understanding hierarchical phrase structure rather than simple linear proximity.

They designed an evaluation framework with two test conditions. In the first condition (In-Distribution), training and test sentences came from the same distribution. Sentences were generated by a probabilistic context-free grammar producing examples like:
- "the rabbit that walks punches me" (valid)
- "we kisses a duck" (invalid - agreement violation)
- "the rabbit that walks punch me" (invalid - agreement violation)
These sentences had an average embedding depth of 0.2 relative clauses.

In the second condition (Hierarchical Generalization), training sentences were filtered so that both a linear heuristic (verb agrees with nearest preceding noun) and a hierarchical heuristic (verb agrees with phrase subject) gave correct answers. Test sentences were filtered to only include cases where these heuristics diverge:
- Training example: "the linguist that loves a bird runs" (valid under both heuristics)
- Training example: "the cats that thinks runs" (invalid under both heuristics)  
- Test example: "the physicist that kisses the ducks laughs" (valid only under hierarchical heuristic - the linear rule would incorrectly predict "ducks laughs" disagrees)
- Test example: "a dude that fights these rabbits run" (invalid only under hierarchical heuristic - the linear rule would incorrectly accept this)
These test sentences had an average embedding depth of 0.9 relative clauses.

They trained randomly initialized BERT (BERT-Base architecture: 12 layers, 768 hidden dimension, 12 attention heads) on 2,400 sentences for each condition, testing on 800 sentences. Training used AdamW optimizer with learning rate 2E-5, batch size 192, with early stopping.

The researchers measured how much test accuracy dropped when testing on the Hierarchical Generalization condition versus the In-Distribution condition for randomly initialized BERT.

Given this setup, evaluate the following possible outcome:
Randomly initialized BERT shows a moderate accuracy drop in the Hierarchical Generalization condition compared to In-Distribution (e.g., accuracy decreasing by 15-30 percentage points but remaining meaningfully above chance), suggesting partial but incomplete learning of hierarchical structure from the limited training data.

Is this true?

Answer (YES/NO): YES